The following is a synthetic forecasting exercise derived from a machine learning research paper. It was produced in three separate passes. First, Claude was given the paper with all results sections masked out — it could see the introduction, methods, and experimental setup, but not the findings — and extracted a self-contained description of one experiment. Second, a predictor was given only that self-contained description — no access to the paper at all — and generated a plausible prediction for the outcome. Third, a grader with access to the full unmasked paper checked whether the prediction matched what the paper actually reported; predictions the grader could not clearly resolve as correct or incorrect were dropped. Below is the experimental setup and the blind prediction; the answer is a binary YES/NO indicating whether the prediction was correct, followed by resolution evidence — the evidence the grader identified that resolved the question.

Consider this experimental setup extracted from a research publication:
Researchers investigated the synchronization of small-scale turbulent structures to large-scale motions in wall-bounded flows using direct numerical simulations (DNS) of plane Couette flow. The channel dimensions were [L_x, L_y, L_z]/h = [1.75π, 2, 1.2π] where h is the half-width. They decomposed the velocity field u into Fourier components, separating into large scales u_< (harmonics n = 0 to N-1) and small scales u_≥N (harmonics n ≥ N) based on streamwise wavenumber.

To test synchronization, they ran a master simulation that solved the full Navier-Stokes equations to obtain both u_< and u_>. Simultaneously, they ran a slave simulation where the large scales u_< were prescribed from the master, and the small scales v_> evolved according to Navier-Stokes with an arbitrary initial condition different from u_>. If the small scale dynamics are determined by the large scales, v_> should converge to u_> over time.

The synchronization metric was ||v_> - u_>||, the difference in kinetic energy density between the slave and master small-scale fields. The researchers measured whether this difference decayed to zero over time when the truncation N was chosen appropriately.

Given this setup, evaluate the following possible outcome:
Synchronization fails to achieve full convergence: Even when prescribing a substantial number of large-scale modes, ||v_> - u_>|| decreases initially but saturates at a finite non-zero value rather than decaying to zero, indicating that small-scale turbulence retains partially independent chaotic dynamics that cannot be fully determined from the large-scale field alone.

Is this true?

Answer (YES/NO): NO